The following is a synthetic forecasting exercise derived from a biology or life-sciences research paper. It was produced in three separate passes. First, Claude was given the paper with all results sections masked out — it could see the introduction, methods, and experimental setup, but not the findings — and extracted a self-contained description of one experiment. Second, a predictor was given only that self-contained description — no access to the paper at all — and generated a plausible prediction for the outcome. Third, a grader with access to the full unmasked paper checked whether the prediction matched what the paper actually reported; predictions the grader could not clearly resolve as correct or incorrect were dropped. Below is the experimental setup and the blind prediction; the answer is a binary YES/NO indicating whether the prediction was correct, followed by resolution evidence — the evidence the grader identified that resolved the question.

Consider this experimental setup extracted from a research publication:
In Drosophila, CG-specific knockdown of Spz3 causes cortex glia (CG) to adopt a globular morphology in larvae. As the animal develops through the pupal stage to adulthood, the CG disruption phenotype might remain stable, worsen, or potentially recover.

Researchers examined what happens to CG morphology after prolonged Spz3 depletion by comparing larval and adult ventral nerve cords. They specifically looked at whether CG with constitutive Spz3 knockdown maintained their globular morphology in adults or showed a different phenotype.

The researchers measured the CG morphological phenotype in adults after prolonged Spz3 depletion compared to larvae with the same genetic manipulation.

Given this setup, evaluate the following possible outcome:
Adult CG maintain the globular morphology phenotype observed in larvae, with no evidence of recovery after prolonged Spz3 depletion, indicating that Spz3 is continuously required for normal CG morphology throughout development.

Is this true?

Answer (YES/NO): NO